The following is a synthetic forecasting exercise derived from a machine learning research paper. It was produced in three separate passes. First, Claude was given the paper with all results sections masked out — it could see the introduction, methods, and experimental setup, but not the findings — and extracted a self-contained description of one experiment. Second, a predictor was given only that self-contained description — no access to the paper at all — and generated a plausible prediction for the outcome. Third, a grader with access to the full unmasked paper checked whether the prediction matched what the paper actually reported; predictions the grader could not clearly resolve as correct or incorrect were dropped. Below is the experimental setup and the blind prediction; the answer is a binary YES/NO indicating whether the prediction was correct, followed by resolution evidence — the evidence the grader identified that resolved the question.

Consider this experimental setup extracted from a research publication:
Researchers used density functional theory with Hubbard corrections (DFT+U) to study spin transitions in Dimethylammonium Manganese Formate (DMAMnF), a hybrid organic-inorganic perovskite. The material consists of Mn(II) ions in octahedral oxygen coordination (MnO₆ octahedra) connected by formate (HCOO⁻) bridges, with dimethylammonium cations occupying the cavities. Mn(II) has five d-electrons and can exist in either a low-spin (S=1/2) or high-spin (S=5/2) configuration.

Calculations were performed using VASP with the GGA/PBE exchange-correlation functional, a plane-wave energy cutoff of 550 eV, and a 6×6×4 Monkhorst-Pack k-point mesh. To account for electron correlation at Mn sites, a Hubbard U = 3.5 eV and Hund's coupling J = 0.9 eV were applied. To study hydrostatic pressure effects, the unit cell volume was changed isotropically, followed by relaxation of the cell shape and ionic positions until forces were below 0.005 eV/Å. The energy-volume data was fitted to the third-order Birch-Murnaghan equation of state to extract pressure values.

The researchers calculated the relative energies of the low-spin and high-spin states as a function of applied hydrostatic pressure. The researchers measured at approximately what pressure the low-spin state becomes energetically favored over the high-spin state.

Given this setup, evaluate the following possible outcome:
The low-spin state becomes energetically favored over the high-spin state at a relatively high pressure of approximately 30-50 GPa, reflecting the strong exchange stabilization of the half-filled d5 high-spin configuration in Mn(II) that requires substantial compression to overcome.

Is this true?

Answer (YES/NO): NO